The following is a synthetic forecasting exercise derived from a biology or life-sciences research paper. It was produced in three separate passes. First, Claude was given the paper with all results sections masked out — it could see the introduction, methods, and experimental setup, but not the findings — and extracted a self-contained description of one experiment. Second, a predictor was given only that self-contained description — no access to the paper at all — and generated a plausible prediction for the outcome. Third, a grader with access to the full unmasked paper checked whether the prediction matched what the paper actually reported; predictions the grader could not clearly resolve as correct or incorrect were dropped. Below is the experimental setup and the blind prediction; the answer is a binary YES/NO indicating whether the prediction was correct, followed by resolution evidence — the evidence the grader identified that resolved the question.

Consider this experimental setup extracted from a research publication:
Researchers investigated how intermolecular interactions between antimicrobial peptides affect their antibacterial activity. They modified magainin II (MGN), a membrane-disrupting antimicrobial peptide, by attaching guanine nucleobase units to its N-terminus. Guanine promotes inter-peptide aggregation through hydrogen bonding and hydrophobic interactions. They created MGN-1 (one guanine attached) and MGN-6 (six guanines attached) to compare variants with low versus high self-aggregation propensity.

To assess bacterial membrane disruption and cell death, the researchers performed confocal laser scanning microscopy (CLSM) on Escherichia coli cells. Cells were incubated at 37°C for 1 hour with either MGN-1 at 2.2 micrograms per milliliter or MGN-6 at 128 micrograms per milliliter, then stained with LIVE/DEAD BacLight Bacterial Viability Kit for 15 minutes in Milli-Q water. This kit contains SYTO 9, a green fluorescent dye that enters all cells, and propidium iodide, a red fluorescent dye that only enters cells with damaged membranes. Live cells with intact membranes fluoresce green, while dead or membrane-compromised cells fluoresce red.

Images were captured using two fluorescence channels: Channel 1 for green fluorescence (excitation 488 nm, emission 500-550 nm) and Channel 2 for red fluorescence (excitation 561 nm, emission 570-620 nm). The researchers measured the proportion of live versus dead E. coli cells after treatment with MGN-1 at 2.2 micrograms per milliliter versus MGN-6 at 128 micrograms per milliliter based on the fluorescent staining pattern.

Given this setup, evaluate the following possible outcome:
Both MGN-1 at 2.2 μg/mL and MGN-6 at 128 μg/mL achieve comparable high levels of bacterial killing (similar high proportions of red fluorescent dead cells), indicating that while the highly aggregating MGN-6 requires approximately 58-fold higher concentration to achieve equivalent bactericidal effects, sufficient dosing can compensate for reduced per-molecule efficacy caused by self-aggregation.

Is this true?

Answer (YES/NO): NO